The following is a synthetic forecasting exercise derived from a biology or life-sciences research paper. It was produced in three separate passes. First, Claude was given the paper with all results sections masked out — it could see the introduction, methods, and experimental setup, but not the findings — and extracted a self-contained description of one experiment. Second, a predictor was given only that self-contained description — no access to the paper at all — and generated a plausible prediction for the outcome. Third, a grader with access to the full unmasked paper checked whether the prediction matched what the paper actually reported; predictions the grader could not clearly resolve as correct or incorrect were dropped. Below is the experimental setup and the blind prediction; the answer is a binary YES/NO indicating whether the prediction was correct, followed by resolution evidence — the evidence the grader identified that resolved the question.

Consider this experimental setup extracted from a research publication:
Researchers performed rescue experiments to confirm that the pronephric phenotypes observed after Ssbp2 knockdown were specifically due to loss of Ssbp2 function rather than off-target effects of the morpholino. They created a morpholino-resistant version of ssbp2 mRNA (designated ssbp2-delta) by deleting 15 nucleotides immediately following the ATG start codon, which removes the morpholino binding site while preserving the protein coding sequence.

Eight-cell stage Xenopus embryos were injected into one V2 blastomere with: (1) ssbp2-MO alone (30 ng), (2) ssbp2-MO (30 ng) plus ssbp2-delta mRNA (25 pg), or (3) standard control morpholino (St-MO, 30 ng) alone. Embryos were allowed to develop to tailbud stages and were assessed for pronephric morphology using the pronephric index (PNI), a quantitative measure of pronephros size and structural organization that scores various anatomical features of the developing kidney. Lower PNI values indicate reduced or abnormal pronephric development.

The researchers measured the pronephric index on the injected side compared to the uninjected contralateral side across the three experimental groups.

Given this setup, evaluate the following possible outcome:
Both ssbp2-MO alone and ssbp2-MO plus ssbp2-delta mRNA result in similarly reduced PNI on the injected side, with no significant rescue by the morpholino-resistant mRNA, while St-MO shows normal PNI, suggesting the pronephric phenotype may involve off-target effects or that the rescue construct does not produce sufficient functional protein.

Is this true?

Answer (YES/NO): NO